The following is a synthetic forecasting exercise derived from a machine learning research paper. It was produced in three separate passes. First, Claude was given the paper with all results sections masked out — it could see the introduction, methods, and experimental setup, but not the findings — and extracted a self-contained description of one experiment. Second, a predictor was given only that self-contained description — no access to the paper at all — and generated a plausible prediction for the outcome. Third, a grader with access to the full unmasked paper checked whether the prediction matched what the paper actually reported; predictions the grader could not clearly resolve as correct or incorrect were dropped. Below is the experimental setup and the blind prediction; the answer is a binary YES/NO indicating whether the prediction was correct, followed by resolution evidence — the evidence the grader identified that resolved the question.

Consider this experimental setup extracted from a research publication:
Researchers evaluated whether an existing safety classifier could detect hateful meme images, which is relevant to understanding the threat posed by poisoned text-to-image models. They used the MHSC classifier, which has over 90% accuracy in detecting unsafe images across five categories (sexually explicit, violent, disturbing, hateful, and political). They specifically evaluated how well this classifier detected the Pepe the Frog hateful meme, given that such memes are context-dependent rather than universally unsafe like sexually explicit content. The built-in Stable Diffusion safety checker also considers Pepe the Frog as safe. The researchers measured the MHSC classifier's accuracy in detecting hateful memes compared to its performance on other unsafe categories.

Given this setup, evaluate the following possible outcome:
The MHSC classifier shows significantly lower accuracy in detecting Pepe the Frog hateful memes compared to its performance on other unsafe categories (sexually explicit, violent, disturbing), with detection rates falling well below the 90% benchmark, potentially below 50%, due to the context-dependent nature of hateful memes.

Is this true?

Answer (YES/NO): YES